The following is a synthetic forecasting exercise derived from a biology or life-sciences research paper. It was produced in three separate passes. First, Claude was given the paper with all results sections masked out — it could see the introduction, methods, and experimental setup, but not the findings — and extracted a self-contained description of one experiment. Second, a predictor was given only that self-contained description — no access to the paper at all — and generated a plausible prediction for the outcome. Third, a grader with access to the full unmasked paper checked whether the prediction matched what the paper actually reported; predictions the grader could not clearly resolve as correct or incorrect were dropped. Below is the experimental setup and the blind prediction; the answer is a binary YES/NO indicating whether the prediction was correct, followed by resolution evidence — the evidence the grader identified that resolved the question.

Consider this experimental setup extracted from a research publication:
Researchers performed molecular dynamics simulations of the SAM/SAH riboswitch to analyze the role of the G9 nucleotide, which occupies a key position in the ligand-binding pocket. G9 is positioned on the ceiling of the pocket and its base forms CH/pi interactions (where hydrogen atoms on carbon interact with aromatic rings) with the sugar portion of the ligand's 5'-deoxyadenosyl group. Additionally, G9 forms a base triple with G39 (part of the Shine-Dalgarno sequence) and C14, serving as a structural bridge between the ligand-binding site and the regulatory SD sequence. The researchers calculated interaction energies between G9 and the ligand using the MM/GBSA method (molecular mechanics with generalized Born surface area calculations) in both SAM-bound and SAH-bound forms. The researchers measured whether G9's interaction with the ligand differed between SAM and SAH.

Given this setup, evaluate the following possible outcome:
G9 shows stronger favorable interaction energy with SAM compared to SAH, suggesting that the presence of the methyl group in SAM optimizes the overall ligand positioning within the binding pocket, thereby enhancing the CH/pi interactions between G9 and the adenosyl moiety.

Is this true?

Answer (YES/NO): NO